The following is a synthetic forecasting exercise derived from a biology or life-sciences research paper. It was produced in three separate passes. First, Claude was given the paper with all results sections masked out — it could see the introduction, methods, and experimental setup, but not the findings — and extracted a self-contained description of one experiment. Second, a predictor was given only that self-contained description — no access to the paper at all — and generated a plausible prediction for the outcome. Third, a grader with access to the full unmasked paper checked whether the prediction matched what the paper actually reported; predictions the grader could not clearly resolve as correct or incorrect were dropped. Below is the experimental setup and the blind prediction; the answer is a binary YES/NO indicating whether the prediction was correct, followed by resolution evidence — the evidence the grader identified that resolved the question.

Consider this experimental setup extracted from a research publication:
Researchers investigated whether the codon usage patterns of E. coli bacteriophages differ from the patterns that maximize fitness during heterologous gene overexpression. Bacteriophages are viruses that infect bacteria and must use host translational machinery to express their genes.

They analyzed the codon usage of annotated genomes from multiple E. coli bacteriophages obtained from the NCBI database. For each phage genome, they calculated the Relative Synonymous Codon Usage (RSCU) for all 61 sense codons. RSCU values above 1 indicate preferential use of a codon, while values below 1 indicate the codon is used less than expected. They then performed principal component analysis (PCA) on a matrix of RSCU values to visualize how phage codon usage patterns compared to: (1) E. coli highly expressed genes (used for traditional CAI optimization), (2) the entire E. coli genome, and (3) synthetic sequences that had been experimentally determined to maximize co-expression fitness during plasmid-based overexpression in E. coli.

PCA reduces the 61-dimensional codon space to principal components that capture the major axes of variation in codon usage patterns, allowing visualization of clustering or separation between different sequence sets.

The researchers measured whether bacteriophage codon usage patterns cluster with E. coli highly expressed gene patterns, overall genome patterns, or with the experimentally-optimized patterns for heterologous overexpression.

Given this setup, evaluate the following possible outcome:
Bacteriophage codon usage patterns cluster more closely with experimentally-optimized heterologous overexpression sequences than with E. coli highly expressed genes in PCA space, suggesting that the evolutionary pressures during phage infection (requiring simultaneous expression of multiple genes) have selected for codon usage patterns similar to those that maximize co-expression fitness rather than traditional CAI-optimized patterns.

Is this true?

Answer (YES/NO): NO